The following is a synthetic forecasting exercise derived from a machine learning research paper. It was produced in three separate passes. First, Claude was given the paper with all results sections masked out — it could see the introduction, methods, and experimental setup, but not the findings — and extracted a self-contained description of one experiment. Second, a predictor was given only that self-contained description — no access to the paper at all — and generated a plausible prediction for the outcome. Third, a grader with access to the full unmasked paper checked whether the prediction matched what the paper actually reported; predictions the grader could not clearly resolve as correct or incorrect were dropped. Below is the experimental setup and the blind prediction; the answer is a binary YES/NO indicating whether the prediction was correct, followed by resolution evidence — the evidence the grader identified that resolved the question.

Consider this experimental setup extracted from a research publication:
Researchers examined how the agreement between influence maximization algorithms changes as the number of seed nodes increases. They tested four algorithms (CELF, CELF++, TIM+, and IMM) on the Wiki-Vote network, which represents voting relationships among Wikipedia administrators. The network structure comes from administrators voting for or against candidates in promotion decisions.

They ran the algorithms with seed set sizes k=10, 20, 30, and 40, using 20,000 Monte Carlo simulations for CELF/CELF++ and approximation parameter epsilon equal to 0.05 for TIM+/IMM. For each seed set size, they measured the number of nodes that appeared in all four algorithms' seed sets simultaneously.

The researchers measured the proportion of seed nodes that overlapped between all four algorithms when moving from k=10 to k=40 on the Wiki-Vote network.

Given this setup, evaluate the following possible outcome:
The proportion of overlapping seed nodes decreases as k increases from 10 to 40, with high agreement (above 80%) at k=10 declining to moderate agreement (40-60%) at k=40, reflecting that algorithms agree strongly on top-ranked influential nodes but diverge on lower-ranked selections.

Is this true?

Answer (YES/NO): NO